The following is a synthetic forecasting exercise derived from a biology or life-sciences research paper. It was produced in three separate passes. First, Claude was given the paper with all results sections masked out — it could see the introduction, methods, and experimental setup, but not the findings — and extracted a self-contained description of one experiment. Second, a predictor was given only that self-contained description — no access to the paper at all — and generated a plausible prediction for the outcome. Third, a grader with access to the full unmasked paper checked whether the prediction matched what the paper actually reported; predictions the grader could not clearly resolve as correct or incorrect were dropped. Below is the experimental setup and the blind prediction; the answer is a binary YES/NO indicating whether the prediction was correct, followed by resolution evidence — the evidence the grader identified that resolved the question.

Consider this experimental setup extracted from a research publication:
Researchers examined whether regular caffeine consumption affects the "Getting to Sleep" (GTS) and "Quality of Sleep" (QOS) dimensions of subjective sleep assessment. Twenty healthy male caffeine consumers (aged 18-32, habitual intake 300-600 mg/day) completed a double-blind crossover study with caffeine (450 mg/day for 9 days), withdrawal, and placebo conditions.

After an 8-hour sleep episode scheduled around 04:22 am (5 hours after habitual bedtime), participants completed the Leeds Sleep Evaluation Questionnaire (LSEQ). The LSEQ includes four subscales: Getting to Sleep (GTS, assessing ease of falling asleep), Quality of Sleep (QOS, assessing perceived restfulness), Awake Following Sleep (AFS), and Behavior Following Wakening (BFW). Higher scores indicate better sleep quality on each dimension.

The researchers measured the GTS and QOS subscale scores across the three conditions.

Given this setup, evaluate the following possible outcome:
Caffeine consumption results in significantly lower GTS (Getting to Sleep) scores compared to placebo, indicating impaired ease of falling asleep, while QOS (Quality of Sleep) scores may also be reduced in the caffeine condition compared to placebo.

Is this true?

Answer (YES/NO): NO